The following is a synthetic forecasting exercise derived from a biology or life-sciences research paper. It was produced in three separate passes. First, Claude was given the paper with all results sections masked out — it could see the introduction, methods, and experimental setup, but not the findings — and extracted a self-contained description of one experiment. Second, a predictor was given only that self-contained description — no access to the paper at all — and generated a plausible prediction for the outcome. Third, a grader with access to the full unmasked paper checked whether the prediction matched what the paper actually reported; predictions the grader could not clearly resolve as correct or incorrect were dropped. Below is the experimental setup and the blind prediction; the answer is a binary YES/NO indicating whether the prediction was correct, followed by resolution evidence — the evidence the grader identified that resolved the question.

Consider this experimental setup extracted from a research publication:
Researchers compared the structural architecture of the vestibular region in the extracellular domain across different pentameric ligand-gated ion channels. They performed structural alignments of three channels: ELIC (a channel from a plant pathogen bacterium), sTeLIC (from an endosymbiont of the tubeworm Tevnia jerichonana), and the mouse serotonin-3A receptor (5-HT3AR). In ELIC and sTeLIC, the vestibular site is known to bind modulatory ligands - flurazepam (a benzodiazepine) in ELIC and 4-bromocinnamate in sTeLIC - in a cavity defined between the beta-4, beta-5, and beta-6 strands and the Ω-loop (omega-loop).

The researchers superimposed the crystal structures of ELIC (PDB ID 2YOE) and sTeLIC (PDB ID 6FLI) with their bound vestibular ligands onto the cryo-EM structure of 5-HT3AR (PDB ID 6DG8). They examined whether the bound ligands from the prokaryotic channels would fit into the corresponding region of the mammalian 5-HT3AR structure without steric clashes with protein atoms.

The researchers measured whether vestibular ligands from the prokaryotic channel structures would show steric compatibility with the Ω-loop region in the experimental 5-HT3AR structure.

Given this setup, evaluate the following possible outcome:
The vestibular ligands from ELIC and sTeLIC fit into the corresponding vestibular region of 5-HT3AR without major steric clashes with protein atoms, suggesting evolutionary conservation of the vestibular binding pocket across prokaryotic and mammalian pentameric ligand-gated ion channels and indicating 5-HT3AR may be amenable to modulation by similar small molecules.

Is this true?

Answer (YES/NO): NO